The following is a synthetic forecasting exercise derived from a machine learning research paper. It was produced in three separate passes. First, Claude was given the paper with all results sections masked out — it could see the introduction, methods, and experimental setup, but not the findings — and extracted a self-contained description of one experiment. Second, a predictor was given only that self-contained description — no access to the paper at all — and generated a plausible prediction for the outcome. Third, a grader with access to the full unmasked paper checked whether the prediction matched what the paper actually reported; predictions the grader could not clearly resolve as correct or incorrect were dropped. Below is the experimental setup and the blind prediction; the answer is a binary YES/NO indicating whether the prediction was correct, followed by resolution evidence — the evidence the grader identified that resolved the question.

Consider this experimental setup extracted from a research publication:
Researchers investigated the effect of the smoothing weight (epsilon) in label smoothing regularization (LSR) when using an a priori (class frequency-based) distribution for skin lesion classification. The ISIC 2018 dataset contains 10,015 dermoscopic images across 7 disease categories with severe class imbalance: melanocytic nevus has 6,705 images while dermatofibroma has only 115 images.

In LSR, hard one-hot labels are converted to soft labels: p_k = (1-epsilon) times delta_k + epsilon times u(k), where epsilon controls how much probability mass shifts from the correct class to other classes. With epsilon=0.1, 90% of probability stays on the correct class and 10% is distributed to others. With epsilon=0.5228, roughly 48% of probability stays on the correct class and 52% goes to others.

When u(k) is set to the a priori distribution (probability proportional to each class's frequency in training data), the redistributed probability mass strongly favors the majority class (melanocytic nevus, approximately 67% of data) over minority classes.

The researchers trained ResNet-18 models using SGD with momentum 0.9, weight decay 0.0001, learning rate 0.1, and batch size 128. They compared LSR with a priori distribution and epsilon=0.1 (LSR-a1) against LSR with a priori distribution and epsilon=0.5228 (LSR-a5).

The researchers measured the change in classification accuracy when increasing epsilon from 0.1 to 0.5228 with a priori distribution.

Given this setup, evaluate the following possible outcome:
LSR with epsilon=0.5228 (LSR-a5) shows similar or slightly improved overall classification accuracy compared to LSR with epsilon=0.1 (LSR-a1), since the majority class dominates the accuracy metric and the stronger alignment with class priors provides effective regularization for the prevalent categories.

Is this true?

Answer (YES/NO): NO